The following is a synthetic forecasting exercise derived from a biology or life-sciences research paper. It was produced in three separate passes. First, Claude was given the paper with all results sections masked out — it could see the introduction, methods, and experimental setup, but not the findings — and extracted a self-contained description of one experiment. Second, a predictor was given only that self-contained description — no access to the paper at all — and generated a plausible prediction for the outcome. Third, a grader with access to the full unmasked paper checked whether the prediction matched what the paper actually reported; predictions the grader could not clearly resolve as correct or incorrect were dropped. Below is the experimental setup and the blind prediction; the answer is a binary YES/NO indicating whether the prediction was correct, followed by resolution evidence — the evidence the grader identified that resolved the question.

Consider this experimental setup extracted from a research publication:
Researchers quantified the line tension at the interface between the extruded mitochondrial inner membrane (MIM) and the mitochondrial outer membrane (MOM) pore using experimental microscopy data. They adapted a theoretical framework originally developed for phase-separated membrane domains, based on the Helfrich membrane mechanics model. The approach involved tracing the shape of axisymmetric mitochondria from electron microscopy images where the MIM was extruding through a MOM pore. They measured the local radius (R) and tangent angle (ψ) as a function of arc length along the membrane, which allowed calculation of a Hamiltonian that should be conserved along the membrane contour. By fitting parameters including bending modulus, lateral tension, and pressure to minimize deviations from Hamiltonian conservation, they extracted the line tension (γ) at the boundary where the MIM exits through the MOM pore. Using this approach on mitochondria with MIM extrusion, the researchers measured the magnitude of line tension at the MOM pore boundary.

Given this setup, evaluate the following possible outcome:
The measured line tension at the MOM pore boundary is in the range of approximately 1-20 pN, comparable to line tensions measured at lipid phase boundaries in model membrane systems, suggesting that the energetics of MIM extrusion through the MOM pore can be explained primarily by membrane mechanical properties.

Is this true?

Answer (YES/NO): YES